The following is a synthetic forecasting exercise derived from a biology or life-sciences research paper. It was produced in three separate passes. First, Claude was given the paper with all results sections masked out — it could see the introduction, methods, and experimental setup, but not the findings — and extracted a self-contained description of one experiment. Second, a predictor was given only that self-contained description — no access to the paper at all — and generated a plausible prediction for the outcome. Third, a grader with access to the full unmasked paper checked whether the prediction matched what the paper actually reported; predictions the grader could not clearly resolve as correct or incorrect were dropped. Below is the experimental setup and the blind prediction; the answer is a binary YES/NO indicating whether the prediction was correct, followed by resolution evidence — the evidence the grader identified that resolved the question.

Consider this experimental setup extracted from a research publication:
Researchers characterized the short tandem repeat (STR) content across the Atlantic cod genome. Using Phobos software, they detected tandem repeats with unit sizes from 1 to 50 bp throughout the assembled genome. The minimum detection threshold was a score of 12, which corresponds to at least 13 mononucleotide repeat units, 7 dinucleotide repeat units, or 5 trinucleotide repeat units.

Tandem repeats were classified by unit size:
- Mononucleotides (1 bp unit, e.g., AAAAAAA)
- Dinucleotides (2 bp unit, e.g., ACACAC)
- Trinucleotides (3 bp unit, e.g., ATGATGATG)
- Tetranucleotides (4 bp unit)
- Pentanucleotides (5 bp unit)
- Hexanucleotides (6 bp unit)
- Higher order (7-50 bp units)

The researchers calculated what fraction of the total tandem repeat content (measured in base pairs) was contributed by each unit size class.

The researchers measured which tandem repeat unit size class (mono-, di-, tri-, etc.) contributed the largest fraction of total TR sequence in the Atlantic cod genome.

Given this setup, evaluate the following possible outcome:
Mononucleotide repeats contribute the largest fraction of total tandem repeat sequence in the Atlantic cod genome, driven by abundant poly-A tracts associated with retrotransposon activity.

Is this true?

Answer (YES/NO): NO